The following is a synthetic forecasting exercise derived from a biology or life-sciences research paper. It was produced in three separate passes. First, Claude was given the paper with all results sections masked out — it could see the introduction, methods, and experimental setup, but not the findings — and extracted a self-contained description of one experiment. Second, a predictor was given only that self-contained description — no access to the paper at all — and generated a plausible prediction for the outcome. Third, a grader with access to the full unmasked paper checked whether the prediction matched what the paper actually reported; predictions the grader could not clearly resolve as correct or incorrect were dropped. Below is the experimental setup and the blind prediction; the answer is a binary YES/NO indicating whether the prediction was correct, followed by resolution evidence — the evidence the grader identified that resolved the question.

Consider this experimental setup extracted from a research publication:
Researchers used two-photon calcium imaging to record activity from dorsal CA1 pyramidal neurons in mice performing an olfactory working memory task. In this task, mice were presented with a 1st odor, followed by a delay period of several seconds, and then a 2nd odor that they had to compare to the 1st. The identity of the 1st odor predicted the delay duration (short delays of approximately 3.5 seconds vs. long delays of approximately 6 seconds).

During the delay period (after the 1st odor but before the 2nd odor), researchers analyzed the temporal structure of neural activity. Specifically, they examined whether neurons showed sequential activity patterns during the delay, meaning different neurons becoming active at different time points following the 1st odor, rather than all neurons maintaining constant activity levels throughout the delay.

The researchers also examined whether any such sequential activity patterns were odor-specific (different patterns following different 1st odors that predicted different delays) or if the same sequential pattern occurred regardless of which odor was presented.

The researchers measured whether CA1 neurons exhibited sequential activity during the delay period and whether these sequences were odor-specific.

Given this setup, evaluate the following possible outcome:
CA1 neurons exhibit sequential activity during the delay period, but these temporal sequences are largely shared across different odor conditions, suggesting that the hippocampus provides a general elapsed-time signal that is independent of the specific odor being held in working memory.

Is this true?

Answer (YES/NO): NO